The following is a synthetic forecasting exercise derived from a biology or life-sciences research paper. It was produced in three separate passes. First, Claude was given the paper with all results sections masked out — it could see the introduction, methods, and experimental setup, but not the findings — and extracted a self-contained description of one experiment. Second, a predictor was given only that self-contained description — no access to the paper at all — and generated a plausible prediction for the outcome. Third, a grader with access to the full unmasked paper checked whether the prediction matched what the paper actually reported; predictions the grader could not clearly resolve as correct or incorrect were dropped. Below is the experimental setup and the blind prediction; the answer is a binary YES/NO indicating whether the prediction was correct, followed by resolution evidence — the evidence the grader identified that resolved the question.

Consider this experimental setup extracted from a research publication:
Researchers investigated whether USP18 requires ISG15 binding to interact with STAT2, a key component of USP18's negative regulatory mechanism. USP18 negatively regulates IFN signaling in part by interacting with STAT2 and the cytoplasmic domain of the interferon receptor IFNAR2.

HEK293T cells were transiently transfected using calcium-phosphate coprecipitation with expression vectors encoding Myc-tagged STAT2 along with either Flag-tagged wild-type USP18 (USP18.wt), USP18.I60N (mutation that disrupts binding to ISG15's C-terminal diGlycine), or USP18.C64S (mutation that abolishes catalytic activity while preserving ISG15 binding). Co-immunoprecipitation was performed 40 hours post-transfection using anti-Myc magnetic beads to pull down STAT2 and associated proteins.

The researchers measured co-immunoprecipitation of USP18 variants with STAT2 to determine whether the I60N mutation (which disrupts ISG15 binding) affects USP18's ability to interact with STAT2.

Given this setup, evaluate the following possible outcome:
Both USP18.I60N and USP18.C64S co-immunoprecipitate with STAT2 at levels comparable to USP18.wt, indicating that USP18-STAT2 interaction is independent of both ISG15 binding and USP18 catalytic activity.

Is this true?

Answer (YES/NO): YES